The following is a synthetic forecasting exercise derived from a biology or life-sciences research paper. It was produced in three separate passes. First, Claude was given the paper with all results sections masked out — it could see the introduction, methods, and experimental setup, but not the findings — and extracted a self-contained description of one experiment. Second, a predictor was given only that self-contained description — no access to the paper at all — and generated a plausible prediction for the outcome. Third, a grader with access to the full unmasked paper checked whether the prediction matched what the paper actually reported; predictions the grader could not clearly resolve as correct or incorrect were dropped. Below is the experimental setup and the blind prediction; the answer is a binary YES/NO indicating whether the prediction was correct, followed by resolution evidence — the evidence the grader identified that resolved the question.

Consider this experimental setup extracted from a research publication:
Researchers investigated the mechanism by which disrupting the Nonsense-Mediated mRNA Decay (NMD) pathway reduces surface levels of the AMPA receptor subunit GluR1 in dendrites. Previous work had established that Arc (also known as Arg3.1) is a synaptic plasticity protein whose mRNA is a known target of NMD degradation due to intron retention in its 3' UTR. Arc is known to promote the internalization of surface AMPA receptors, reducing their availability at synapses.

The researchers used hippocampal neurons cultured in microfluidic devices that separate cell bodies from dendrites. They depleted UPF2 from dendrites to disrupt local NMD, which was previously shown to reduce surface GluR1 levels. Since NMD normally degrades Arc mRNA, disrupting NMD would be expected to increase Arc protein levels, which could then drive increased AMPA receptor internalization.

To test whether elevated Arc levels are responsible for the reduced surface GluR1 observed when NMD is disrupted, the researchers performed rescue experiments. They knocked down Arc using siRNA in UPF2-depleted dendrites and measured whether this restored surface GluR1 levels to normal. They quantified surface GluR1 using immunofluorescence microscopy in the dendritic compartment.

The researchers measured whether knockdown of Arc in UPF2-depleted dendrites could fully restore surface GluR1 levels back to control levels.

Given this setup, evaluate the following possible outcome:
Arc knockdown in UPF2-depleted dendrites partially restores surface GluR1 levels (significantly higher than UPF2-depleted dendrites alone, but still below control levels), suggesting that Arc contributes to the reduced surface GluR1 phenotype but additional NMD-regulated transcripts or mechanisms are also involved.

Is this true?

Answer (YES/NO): YES